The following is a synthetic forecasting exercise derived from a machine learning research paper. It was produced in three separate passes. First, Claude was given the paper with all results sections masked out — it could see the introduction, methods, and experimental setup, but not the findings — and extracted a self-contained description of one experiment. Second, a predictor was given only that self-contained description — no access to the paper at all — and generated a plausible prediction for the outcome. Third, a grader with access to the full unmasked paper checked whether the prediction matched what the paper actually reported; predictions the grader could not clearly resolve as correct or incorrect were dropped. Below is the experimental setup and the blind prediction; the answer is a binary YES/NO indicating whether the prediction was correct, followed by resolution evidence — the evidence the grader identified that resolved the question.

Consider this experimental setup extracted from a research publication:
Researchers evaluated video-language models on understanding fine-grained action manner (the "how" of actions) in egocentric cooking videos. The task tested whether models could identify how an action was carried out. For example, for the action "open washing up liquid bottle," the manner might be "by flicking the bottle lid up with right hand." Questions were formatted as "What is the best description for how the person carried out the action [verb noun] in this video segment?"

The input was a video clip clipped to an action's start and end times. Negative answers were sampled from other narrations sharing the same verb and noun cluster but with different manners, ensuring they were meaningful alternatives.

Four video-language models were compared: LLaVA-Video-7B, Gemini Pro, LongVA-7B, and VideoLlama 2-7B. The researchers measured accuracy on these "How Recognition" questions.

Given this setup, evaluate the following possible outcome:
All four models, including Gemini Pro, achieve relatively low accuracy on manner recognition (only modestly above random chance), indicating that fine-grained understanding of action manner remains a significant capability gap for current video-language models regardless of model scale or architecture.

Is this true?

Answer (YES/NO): NO